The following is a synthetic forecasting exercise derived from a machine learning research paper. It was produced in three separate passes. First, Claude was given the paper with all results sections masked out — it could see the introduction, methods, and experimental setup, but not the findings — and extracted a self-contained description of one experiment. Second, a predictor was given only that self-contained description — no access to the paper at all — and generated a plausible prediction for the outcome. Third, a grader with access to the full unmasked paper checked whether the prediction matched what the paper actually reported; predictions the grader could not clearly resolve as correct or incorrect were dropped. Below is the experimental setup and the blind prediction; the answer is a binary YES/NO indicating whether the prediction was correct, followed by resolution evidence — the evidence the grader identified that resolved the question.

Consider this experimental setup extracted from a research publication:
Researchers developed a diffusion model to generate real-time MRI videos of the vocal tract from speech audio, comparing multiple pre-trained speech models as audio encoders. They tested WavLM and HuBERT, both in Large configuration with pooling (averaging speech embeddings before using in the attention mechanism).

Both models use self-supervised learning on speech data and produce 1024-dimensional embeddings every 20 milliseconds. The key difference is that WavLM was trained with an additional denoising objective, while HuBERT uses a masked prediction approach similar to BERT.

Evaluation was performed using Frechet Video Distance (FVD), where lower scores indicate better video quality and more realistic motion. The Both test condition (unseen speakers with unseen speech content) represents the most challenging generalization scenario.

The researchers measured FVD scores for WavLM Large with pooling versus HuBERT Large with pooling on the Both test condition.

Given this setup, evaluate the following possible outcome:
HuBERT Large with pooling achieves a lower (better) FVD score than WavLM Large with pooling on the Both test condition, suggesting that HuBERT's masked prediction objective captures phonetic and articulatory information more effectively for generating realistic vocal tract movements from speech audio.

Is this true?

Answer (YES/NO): NO